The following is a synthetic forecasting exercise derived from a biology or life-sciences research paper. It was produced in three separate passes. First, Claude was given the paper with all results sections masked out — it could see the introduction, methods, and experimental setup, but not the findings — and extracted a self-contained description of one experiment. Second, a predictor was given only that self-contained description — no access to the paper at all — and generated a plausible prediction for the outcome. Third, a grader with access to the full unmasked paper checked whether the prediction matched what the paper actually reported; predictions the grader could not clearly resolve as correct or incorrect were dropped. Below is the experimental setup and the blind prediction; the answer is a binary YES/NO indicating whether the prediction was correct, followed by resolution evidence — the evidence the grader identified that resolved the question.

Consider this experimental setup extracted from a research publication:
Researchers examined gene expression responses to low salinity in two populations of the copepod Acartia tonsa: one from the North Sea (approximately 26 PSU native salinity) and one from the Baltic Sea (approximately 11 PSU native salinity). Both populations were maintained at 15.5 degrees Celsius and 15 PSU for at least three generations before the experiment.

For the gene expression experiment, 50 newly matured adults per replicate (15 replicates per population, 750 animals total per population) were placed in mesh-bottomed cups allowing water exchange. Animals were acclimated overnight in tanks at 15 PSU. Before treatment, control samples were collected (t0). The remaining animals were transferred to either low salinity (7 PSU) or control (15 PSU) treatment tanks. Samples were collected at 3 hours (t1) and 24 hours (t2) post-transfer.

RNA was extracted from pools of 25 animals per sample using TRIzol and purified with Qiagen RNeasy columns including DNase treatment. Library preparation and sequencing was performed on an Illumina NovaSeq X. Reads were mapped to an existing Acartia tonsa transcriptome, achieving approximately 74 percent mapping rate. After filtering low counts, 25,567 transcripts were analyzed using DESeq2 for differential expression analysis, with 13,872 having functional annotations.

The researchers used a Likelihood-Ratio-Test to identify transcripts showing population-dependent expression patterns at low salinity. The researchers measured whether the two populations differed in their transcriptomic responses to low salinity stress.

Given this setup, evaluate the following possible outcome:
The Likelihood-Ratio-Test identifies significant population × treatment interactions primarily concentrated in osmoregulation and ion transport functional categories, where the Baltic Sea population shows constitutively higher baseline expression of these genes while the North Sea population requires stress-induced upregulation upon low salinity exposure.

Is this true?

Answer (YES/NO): NO